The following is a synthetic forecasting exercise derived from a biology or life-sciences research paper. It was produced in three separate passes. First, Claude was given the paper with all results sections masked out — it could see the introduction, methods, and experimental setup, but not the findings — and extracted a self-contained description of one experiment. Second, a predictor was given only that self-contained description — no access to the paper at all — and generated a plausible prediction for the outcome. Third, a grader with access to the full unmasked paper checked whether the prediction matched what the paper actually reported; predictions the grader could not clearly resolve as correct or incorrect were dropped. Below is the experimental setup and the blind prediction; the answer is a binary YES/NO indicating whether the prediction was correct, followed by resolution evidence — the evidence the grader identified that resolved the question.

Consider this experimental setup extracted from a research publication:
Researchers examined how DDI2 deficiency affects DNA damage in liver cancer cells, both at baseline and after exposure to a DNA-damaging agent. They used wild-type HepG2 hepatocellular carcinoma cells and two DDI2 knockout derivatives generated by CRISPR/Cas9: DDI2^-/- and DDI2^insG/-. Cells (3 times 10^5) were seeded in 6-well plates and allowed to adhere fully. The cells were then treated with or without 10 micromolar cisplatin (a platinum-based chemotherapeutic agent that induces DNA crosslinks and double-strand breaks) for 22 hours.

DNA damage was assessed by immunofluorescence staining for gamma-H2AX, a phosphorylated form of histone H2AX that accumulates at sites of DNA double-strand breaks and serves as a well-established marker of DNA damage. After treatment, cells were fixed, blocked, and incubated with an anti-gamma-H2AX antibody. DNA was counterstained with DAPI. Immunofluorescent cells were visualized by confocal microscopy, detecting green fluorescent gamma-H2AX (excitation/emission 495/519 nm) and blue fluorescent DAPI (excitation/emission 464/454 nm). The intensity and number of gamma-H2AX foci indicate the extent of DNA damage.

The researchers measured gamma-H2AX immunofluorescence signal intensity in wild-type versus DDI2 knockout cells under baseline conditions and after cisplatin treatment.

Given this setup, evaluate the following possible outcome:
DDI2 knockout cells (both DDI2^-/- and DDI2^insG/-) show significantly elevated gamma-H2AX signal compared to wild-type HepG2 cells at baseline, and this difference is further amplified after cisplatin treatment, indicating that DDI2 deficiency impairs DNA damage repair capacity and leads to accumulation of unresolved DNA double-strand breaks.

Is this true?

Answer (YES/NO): YES